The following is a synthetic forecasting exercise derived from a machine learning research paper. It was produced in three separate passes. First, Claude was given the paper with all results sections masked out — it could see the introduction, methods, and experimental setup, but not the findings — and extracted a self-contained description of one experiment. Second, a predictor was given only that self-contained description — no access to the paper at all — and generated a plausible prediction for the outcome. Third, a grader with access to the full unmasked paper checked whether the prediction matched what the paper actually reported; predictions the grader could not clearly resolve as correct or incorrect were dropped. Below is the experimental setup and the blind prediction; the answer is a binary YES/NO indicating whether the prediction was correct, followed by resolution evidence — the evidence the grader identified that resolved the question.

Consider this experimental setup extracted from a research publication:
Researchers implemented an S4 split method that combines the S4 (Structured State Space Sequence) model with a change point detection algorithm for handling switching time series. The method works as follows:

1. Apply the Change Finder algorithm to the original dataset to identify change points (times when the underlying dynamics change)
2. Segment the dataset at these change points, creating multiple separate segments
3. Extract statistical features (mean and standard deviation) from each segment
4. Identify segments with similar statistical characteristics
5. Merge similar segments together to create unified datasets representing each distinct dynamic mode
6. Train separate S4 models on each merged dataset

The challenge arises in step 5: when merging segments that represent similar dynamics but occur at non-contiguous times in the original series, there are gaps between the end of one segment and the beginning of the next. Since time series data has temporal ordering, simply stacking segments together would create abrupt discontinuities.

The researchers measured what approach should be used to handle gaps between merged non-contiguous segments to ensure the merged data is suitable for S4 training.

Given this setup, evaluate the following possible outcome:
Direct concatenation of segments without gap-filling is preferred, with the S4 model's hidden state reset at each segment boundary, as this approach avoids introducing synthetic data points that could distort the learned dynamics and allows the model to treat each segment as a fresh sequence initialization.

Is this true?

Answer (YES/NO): NO